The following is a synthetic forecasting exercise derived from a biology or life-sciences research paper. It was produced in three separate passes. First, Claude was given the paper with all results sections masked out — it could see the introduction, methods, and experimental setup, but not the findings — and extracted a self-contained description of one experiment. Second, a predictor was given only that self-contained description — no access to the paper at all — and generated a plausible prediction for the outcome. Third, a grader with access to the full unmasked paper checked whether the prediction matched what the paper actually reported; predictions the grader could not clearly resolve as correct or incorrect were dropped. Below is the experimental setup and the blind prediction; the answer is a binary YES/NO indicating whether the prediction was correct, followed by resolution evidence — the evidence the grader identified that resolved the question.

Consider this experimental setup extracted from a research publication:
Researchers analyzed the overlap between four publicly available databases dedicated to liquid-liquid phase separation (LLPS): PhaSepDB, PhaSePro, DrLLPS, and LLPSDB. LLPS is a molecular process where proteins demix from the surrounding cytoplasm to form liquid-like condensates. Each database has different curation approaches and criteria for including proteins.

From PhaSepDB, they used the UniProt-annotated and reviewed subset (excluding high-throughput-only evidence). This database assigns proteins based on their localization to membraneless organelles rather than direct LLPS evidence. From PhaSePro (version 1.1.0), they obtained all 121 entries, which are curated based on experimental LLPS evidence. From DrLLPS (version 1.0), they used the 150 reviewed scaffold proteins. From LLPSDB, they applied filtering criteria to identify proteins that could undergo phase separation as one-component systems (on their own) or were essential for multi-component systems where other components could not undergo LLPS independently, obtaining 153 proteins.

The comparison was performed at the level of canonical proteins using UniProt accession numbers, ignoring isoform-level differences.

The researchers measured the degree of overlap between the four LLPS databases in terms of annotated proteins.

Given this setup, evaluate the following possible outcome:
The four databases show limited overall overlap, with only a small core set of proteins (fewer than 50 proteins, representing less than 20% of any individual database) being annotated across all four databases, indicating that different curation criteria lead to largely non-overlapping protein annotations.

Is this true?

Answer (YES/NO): NO